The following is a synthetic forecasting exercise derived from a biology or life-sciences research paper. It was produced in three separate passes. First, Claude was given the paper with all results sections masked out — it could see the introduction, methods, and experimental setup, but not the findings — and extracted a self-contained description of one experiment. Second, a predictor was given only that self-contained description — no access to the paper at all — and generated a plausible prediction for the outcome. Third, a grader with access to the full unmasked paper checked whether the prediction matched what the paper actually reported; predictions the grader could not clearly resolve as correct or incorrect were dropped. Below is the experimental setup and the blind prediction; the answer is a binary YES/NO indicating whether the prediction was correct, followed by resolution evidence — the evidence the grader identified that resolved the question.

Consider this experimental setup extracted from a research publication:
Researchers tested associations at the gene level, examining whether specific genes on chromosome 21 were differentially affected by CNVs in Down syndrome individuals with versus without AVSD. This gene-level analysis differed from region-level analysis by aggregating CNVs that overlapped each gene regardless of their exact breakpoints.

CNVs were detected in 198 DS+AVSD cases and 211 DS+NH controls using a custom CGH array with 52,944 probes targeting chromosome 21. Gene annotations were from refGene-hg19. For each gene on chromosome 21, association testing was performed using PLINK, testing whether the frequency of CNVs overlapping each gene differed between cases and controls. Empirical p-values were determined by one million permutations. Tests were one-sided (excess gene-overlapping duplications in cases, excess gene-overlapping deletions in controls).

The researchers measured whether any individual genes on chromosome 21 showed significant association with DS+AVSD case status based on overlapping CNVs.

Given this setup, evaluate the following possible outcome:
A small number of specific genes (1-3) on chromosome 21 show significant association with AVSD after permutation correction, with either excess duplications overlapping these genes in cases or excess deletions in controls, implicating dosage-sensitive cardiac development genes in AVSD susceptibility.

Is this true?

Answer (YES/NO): NO